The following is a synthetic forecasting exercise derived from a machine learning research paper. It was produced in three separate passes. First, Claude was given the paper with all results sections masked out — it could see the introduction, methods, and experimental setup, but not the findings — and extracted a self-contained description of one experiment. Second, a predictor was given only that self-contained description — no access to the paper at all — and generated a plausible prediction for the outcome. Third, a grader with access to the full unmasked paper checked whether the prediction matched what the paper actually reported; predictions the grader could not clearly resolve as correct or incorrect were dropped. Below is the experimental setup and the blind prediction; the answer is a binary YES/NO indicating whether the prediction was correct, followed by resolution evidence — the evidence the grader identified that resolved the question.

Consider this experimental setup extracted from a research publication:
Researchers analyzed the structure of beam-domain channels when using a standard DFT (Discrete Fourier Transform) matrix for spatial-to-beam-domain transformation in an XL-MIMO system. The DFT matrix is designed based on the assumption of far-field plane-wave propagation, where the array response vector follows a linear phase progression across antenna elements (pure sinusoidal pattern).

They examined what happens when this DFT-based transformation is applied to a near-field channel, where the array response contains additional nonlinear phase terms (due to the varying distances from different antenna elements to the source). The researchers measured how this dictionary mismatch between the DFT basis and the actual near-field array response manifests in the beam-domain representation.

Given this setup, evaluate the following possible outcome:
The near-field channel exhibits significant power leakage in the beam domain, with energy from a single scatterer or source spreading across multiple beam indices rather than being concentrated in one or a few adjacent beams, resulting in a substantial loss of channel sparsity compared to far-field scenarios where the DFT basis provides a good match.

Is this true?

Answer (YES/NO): YES